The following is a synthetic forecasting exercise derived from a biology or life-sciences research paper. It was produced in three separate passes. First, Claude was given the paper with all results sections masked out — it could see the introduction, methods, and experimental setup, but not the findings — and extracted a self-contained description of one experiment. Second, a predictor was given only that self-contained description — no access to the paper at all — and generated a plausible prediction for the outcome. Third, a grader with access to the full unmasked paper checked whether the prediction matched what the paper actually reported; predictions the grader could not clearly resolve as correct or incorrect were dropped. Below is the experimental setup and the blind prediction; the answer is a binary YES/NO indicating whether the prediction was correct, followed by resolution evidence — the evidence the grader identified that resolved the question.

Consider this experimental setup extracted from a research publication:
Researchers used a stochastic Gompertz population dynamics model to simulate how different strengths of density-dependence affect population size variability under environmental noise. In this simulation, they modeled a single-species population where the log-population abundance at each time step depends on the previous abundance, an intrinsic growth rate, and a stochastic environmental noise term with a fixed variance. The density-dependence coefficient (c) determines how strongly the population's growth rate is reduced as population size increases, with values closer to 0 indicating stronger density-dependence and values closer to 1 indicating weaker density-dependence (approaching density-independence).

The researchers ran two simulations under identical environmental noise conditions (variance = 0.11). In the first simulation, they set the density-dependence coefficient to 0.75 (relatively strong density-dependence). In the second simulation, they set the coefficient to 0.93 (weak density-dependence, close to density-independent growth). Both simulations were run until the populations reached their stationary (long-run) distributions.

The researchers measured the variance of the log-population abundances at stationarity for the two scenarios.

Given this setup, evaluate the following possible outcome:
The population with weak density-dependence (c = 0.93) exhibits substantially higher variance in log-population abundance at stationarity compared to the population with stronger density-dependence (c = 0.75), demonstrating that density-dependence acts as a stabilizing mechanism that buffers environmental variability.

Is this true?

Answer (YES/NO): YES